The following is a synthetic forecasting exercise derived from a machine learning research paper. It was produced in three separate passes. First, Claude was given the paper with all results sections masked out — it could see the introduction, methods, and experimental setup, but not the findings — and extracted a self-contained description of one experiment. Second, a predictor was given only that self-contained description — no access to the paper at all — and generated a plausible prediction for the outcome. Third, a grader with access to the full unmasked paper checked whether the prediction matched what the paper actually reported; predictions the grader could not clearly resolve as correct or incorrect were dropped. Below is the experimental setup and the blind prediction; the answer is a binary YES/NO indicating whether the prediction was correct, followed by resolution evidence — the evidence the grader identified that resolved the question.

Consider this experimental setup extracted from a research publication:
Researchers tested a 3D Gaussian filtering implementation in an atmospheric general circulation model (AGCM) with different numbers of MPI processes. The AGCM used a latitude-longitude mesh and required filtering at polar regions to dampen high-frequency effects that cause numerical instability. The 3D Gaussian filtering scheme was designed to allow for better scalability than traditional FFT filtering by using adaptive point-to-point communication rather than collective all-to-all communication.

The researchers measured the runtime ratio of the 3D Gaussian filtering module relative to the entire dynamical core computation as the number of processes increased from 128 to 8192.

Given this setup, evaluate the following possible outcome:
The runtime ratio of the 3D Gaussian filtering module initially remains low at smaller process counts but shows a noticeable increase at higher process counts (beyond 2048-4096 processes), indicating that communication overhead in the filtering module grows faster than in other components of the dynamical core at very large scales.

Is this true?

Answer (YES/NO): NO